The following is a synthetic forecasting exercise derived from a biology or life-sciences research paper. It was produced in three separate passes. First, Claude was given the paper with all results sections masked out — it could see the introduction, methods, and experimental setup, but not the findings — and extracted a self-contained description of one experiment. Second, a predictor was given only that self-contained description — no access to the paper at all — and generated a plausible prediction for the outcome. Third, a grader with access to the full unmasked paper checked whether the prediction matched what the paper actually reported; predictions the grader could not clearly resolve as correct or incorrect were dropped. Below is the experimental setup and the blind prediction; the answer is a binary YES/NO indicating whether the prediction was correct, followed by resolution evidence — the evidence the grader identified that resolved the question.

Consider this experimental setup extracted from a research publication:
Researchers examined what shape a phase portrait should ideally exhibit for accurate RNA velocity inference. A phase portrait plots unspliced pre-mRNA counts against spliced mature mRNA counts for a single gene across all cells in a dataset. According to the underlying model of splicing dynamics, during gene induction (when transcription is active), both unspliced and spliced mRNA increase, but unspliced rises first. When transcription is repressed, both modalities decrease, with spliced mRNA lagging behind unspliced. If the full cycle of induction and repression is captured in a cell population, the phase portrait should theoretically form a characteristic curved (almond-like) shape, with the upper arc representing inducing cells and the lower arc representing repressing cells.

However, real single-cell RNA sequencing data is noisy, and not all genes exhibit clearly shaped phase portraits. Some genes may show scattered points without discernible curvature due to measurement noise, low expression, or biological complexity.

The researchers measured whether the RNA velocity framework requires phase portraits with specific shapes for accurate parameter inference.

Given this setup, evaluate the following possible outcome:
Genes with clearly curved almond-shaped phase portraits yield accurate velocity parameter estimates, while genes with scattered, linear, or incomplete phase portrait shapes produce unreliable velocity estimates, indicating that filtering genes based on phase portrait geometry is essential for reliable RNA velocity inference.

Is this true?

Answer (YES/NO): YES